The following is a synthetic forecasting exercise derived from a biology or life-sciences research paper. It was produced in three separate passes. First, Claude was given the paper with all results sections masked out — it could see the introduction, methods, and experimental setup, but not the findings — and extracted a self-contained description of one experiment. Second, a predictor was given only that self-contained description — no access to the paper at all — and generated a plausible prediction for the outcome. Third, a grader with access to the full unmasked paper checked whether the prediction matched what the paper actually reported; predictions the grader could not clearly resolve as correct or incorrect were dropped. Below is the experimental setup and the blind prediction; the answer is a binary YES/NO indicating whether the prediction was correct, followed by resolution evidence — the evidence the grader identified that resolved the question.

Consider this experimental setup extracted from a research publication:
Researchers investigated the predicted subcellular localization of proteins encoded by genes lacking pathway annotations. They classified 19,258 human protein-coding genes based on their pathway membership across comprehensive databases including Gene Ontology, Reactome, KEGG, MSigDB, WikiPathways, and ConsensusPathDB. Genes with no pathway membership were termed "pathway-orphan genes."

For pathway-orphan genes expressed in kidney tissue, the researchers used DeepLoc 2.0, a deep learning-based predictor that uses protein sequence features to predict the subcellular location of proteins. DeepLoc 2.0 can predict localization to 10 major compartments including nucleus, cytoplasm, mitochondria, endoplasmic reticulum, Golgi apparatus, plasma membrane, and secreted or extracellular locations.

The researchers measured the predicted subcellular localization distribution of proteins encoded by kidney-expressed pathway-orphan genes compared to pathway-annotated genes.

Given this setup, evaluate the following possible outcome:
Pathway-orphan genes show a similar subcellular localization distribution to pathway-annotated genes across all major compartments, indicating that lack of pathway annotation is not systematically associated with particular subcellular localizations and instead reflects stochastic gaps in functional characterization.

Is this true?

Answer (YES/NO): YES